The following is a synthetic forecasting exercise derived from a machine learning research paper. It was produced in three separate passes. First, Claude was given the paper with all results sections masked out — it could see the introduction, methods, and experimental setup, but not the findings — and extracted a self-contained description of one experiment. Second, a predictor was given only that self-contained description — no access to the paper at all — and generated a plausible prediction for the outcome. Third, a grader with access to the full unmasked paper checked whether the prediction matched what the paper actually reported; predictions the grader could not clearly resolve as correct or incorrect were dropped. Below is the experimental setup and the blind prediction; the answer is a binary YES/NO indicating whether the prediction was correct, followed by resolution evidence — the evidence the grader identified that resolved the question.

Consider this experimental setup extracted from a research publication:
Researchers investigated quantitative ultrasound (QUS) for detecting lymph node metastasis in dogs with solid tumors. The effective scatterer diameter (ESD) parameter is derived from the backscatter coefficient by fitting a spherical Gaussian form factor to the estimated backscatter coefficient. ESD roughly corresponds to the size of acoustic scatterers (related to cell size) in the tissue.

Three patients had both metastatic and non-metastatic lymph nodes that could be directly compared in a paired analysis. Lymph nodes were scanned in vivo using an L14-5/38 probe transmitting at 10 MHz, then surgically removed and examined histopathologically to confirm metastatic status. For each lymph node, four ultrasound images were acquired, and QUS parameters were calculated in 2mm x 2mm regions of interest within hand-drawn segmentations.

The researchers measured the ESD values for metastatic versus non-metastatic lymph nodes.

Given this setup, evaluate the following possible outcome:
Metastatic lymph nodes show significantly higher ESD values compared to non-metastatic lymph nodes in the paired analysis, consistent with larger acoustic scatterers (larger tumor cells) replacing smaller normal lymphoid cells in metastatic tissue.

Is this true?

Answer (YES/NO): NO